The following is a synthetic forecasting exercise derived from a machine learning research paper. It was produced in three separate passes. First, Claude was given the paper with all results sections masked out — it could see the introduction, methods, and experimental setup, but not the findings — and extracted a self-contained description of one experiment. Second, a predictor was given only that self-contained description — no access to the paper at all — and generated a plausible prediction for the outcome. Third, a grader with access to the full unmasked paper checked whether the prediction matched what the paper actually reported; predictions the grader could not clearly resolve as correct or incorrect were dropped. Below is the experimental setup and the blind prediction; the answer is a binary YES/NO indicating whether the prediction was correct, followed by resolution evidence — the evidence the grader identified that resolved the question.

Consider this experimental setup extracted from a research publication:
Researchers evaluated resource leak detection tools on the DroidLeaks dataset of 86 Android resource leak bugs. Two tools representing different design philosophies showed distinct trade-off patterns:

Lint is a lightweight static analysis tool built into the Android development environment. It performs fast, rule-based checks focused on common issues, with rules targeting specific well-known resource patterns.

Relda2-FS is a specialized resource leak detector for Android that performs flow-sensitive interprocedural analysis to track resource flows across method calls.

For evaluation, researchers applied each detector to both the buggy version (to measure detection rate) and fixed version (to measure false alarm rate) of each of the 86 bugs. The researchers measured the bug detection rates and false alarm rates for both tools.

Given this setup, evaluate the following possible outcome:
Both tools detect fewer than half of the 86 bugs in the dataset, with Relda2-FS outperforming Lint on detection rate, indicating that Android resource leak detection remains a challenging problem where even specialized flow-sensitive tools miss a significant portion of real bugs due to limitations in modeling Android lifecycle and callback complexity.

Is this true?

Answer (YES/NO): YES